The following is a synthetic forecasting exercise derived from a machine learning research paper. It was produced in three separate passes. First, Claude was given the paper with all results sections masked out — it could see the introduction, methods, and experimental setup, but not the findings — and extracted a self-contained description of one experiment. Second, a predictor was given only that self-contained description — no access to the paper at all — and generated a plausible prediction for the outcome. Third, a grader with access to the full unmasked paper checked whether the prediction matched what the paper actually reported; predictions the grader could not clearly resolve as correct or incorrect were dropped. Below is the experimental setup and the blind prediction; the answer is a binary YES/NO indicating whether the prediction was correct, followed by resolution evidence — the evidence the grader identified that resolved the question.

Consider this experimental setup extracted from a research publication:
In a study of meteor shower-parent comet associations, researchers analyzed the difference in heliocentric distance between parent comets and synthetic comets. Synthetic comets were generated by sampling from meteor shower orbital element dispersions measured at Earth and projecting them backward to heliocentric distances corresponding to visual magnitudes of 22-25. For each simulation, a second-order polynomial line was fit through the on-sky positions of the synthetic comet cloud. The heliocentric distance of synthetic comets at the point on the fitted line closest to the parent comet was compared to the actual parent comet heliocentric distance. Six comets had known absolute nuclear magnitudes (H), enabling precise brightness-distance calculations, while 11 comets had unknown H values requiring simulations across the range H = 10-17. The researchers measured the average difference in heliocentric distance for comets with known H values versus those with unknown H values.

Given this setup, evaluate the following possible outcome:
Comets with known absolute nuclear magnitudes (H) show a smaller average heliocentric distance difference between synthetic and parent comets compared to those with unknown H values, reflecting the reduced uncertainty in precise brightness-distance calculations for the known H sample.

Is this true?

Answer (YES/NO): YES